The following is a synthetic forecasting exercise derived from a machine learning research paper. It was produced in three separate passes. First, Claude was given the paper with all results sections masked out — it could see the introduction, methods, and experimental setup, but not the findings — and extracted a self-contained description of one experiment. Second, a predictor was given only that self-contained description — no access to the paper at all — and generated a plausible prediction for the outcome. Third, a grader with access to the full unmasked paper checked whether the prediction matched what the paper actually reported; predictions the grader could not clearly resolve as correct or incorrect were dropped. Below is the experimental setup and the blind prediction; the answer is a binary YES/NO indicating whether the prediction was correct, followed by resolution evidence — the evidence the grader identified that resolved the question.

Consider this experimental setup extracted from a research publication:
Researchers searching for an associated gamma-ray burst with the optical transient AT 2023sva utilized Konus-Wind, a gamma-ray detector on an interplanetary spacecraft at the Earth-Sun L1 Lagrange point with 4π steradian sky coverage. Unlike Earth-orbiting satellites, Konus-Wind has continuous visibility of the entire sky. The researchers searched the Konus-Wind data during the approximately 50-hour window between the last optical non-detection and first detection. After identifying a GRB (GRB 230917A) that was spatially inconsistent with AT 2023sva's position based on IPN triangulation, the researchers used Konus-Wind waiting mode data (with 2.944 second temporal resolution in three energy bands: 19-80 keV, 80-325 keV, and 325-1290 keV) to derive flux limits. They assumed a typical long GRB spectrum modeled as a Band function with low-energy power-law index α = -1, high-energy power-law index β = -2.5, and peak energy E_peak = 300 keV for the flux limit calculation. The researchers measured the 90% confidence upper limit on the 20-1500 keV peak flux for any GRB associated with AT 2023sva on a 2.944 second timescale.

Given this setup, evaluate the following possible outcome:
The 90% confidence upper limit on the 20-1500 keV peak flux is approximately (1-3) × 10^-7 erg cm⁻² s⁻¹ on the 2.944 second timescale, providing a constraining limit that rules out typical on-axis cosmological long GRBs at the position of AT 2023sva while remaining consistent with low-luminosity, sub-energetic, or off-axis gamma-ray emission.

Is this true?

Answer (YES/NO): YES